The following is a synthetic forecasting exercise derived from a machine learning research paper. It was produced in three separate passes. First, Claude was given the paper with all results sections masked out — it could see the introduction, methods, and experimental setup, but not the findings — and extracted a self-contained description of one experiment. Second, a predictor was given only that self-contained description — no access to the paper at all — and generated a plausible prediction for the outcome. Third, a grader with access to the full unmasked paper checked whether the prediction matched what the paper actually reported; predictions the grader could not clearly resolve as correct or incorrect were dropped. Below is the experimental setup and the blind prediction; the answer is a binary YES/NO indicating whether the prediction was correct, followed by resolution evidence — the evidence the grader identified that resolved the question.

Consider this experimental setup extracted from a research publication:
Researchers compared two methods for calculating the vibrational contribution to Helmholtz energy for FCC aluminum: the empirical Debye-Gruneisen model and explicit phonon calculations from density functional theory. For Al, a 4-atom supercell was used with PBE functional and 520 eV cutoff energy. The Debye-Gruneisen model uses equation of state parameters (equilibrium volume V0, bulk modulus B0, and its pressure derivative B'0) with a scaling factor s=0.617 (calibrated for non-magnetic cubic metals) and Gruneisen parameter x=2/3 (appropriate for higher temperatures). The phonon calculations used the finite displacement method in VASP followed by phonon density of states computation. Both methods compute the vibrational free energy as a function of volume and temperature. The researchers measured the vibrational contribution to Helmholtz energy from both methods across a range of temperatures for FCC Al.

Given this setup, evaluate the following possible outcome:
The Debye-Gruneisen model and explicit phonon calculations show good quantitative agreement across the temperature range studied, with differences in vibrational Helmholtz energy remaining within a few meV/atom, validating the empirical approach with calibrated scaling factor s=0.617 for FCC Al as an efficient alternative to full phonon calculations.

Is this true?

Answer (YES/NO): NO